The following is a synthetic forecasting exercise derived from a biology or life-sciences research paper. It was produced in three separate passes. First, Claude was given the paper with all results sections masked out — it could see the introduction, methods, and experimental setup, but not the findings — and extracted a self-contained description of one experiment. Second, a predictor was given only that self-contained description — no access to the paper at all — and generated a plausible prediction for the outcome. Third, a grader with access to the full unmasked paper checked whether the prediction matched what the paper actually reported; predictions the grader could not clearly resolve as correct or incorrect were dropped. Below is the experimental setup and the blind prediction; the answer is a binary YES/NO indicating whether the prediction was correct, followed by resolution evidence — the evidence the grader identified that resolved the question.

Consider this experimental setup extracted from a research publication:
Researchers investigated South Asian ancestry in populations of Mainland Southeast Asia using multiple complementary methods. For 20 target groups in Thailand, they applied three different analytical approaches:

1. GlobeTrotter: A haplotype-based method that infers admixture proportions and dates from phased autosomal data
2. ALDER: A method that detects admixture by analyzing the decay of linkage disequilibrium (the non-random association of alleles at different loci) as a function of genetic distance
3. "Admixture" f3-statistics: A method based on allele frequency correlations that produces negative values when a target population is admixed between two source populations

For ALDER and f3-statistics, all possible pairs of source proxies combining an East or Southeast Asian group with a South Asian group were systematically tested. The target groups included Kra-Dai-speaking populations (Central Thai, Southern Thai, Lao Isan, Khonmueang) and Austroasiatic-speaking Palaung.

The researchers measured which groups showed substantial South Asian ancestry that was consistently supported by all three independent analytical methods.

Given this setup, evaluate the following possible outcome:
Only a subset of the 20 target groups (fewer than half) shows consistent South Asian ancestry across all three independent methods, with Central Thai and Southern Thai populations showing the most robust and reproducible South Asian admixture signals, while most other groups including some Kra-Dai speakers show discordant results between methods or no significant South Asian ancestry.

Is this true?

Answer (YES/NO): NO